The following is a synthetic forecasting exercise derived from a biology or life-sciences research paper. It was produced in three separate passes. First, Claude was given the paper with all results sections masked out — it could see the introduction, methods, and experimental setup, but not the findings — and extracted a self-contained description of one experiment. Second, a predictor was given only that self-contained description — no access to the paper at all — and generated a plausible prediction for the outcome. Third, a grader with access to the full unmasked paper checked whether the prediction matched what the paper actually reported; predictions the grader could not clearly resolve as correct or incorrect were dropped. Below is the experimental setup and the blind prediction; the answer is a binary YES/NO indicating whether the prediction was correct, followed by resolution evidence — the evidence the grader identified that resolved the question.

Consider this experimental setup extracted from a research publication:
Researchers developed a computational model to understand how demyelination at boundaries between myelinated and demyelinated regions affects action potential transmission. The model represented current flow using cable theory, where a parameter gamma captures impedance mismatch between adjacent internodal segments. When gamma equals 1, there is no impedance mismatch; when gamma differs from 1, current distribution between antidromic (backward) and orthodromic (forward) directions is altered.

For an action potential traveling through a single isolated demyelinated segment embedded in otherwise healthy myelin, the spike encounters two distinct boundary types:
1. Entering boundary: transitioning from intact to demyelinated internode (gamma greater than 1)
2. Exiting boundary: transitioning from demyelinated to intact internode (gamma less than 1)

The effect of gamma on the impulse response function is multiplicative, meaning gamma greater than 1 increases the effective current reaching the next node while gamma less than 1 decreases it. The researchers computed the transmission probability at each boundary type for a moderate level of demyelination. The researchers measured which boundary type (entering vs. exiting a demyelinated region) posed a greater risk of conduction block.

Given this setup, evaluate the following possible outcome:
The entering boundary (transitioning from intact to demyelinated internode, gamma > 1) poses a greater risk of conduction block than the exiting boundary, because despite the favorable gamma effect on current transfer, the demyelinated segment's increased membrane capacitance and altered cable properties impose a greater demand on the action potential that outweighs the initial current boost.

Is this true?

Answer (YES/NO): NO